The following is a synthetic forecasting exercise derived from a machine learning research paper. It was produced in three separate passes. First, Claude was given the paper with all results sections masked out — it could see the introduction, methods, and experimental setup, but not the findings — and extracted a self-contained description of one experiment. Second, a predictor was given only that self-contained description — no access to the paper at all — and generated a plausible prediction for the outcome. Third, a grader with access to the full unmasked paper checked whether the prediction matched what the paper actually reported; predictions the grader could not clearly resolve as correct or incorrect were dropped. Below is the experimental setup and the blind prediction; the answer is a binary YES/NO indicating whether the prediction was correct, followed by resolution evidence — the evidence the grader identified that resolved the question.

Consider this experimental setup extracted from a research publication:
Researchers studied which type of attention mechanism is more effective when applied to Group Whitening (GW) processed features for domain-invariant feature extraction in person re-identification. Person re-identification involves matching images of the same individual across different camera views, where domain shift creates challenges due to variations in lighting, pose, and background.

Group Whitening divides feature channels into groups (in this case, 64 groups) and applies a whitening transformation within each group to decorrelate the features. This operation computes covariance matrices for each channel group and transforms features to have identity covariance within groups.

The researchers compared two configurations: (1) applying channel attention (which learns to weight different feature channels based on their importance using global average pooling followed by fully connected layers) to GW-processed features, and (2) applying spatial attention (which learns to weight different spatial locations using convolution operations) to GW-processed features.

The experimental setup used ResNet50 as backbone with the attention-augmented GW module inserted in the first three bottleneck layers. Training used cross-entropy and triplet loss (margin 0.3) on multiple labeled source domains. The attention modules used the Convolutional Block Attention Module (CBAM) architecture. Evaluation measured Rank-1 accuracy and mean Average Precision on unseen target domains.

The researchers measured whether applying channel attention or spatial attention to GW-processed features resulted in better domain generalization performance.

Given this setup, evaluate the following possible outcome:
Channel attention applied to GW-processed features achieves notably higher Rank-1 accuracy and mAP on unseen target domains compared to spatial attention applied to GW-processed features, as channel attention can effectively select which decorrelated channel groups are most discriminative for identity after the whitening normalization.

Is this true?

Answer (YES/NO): YES